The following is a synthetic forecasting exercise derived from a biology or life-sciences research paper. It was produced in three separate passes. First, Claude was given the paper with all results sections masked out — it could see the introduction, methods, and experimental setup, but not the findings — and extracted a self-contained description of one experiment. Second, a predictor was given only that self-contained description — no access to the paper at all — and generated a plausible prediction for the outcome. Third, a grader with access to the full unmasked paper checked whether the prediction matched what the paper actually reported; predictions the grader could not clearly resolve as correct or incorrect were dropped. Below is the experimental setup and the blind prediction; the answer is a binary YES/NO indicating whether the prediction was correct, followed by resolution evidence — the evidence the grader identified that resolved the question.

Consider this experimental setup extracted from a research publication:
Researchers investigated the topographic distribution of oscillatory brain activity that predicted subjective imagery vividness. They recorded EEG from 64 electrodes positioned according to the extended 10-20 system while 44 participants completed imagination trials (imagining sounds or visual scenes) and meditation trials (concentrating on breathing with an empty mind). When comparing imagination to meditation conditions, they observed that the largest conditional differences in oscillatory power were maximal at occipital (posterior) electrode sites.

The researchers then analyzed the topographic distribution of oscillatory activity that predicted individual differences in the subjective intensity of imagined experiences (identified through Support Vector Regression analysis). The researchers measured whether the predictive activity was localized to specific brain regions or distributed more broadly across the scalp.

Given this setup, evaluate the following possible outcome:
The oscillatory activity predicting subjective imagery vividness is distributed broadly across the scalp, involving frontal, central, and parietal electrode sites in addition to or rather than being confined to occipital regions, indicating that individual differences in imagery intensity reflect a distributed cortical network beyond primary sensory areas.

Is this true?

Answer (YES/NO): YES